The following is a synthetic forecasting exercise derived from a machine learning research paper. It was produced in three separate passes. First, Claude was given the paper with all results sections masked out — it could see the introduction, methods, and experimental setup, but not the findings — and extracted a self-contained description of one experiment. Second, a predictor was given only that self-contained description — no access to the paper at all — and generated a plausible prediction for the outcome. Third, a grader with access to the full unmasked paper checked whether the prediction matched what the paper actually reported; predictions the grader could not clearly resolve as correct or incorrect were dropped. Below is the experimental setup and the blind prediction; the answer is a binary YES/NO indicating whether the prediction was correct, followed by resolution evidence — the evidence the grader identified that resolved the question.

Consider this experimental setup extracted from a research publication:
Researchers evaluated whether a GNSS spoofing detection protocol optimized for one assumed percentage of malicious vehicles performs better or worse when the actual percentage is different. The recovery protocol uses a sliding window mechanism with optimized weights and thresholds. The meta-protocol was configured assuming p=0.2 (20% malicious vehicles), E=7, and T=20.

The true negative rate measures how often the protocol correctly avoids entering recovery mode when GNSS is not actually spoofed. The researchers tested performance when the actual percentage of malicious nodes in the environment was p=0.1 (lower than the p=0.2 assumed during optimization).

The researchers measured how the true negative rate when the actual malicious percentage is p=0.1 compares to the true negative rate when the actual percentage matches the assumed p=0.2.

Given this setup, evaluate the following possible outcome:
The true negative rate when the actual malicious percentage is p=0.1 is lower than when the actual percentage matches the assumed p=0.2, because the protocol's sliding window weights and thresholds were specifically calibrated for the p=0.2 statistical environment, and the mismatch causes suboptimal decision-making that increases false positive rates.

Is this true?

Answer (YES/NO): NO